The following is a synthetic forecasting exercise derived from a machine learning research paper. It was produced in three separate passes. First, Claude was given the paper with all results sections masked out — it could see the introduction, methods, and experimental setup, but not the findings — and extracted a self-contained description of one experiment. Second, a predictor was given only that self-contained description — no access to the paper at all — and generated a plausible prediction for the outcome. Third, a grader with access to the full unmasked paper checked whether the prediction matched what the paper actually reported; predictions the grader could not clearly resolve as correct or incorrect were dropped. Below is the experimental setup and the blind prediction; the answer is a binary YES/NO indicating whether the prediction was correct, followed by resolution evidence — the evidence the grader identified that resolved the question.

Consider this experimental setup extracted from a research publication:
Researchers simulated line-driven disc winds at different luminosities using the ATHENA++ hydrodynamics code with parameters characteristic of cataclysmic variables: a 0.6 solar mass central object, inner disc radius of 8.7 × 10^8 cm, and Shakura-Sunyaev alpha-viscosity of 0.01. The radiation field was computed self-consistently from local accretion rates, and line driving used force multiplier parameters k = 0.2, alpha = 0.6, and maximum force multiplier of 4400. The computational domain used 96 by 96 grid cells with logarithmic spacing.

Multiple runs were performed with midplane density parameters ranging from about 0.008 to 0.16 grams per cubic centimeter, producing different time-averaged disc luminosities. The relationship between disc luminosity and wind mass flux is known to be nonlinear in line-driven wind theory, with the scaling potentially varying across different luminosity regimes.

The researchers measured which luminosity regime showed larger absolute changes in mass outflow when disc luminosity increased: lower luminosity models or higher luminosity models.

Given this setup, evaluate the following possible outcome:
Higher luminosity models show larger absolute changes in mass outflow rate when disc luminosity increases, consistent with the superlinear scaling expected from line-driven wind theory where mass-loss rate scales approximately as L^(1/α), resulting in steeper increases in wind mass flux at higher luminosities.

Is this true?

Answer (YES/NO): NO